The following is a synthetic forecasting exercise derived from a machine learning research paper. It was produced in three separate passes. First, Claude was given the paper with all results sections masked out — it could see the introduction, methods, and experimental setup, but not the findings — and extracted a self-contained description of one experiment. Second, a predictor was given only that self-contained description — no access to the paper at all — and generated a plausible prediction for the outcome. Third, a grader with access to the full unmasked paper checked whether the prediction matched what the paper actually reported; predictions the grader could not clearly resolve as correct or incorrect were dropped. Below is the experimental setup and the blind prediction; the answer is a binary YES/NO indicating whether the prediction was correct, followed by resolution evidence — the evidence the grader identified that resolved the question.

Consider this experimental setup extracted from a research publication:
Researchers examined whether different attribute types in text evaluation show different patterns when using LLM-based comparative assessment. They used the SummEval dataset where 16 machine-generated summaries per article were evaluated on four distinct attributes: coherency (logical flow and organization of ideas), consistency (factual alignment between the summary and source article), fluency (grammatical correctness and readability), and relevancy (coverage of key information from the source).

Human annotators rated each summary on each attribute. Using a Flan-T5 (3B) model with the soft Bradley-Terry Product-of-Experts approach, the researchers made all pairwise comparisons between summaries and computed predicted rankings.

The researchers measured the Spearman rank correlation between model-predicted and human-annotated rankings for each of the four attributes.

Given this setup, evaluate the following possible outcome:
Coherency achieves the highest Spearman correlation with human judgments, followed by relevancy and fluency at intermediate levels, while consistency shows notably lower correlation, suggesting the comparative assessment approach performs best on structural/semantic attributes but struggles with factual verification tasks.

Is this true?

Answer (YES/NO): NO